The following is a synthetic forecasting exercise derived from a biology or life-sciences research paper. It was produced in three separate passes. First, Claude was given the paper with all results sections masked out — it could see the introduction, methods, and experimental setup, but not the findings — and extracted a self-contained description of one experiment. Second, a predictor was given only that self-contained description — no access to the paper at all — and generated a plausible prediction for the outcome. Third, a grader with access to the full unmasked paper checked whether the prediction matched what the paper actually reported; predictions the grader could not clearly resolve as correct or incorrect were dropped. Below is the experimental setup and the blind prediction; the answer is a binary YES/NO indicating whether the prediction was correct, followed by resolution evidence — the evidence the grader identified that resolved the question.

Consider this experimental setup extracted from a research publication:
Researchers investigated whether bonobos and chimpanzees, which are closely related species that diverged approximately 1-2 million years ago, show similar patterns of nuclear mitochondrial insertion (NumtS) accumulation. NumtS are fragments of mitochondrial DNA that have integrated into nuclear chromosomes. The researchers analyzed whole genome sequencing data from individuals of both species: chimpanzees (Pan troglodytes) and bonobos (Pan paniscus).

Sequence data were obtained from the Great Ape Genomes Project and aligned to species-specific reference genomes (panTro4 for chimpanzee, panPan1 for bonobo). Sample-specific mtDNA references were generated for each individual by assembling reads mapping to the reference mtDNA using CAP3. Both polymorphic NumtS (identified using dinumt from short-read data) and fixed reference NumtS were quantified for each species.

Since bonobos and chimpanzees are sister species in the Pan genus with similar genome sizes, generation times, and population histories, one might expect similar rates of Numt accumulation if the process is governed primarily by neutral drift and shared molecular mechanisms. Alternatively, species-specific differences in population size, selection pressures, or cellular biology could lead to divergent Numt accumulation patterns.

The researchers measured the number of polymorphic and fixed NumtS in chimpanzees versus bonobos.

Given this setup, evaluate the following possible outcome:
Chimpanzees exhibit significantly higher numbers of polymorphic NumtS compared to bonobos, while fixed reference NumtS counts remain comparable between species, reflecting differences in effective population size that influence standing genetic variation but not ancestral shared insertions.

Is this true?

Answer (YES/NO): NO